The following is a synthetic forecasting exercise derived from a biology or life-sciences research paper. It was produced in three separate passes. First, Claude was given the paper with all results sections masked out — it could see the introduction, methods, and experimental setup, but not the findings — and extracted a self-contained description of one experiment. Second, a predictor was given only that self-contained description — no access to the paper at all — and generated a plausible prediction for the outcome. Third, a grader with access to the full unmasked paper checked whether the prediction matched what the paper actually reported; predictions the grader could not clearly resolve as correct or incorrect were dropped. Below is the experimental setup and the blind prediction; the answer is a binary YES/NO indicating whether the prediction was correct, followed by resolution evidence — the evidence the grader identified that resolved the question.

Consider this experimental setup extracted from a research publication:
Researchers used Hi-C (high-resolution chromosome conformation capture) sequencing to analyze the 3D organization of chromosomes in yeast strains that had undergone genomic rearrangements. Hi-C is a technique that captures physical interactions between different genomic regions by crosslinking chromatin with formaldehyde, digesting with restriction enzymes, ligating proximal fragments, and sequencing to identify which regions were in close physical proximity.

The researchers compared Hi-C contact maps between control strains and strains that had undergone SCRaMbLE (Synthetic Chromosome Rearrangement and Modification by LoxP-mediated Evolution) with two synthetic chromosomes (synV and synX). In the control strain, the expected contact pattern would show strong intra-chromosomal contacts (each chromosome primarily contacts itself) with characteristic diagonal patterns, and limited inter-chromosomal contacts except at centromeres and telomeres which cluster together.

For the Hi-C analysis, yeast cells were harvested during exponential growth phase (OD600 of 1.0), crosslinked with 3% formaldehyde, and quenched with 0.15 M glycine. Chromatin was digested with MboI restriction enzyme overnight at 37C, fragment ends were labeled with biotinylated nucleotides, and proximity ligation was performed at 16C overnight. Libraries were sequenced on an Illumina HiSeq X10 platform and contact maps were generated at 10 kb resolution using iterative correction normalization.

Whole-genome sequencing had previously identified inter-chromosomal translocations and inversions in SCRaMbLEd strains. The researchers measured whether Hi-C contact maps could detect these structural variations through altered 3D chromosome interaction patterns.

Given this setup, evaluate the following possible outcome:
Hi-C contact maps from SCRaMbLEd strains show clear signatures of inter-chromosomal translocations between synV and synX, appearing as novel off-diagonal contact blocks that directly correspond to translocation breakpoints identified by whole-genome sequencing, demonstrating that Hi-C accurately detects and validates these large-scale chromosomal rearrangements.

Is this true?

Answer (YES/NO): YES